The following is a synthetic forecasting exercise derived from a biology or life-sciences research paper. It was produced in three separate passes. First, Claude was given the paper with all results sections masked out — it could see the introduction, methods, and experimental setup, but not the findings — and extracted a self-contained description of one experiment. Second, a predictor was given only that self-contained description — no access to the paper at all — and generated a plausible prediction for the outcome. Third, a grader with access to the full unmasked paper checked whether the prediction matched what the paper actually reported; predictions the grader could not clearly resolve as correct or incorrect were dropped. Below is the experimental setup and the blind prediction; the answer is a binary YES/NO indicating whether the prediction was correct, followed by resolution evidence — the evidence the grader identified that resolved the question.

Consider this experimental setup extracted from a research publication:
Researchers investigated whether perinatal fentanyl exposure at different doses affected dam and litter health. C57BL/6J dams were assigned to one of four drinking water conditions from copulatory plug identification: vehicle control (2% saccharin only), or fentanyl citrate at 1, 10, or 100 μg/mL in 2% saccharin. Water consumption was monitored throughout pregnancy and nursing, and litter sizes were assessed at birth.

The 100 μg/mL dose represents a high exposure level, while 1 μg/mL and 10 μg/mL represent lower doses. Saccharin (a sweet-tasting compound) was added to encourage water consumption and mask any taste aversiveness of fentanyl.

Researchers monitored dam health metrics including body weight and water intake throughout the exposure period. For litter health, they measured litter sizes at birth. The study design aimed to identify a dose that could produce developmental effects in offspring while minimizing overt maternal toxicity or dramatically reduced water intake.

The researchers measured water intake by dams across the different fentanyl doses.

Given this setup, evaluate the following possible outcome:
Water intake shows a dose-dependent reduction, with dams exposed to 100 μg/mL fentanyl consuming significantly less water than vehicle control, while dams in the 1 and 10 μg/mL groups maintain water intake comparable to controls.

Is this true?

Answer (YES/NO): NO